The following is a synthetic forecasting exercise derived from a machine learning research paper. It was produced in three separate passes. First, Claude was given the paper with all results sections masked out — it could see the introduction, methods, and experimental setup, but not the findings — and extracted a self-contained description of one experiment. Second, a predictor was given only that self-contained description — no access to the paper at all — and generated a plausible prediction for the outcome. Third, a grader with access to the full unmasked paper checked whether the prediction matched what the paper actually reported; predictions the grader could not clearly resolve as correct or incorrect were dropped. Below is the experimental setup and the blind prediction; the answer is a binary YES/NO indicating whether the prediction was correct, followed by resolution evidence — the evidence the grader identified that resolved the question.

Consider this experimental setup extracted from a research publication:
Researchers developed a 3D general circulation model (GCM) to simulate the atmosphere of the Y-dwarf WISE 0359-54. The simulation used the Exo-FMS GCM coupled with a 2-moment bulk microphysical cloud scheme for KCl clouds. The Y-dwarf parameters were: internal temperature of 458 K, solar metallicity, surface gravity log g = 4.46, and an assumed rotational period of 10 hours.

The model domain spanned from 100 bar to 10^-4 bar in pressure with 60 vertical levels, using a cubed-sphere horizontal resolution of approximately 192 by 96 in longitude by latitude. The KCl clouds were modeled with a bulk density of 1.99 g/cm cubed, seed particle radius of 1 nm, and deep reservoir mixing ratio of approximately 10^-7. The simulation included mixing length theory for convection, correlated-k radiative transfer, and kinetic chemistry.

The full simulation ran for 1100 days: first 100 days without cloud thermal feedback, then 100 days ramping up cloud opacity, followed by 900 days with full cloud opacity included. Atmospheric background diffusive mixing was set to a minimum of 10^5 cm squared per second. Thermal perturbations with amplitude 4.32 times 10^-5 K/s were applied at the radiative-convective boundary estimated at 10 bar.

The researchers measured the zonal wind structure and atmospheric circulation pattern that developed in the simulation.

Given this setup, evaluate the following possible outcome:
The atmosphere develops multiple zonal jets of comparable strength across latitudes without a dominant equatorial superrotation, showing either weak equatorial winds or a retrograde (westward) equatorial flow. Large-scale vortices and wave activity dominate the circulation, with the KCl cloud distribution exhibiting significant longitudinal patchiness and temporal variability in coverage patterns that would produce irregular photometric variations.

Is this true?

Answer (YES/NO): NO